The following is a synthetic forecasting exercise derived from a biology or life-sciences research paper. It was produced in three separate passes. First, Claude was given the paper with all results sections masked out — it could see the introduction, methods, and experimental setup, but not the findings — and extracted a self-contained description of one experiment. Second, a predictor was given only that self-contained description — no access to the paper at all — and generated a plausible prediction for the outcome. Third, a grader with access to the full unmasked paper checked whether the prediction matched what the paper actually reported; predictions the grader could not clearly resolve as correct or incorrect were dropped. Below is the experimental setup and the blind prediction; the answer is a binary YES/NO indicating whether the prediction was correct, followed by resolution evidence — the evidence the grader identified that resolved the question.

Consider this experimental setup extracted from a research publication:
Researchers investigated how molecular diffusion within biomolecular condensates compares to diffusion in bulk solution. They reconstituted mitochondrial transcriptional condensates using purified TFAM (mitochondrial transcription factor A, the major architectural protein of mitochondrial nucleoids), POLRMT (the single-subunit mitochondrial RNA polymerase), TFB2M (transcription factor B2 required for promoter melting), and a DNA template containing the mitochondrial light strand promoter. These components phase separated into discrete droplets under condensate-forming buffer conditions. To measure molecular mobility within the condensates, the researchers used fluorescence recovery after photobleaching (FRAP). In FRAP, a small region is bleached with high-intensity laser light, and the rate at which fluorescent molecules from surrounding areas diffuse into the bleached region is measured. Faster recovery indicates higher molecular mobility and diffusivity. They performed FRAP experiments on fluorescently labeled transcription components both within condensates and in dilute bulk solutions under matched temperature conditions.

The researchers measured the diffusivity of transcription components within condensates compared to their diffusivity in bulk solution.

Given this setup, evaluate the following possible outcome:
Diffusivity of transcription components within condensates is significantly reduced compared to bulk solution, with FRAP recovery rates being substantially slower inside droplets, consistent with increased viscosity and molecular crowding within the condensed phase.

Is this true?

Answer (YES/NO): YES